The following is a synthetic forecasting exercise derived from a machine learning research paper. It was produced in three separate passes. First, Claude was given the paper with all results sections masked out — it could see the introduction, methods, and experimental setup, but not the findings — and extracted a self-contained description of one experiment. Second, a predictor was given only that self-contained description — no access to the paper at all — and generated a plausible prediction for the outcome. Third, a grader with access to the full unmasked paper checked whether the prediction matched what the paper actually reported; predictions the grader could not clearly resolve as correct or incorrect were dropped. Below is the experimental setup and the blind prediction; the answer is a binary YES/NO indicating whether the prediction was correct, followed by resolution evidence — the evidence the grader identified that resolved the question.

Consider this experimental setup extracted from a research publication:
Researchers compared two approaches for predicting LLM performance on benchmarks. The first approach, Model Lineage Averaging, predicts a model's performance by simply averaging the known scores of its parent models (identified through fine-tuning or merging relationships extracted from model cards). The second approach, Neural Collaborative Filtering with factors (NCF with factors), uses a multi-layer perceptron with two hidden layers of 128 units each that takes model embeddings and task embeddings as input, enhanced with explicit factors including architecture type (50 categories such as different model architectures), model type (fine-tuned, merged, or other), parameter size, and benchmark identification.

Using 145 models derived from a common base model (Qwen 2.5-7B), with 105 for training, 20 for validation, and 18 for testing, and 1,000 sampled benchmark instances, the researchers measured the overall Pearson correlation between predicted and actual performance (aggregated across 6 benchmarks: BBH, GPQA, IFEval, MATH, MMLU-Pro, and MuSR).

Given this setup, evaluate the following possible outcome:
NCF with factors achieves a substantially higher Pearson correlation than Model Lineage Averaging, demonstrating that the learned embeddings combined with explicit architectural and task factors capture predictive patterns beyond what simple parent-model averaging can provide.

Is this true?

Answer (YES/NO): NO